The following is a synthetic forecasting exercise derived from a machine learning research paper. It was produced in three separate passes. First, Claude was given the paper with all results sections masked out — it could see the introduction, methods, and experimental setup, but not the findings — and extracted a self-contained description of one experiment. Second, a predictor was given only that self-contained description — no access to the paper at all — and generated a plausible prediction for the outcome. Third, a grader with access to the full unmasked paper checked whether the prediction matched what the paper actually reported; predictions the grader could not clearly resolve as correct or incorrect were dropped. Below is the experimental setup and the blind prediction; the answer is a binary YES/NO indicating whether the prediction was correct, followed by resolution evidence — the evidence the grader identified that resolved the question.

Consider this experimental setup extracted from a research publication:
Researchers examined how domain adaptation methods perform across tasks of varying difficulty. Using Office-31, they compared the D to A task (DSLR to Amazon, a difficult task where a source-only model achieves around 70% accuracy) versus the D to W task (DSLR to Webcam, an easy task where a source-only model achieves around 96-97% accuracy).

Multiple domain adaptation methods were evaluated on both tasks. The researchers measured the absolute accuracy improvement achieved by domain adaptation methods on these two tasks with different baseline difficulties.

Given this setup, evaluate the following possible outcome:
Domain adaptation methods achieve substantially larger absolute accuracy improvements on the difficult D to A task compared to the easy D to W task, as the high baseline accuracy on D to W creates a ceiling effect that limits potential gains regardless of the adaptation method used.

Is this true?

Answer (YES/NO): YES